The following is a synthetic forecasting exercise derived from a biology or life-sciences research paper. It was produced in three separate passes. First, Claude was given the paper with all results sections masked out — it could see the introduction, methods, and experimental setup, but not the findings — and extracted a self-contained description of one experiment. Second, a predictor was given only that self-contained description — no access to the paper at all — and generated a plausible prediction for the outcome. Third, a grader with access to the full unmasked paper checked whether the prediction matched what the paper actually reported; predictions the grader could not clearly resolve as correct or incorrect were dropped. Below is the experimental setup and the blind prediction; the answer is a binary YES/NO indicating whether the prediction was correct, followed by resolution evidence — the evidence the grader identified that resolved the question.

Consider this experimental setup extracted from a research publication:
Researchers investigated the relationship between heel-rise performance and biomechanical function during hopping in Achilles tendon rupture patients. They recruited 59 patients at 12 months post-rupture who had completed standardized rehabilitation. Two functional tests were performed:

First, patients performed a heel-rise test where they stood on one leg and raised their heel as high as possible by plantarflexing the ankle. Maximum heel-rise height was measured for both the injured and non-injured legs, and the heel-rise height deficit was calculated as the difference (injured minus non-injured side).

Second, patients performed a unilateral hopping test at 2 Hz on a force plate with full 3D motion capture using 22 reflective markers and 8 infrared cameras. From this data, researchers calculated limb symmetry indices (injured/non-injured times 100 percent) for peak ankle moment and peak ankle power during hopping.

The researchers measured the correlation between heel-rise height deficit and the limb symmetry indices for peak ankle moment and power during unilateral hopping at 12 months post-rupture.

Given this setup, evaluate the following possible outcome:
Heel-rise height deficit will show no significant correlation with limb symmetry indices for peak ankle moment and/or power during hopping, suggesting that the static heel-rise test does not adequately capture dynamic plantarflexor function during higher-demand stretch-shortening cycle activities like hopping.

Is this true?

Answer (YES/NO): NO